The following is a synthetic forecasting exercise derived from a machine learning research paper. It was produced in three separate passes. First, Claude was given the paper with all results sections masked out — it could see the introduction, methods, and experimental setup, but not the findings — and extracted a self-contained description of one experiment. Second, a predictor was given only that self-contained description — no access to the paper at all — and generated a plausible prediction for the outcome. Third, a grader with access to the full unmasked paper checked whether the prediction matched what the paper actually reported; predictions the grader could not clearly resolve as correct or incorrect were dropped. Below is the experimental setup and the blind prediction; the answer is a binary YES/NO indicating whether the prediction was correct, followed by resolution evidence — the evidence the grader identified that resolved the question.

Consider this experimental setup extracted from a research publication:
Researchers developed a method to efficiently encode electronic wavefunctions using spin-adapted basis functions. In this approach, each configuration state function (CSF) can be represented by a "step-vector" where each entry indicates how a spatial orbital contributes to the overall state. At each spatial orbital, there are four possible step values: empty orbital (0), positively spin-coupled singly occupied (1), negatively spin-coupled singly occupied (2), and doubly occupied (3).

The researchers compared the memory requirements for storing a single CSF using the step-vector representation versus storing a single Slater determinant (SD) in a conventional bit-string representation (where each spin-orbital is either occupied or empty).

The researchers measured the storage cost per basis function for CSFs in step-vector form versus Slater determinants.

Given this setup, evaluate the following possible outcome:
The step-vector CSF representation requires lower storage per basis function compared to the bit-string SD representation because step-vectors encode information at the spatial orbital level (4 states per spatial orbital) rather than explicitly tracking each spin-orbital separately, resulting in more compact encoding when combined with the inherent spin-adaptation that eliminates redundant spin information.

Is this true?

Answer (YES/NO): NO